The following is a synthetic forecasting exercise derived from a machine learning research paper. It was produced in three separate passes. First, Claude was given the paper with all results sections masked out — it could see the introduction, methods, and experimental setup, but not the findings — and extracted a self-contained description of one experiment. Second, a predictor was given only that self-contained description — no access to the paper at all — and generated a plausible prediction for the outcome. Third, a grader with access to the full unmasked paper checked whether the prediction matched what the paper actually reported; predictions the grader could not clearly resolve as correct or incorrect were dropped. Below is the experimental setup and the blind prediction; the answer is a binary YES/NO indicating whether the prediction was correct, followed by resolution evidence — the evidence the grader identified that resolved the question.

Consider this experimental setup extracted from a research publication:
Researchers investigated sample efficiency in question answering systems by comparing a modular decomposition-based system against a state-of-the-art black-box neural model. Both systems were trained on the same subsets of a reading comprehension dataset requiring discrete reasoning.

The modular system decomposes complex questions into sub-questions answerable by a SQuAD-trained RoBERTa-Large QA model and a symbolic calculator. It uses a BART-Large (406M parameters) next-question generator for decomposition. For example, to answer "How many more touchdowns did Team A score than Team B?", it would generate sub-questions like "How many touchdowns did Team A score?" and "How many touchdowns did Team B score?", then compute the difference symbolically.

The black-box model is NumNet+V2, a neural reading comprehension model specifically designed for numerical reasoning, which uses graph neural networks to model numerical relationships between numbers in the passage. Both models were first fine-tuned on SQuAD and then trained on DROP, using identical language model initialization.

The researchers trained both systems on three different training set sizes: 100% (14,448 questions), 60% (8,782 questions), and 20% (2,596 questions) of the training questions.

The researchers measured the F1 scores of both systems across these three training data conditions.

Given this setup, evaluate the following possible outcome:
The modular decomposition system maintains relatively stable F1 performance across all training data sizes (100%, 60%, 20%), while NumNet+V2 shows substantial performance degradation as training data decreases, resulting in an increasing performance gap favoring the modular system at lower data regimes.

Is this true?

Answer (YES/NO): NO